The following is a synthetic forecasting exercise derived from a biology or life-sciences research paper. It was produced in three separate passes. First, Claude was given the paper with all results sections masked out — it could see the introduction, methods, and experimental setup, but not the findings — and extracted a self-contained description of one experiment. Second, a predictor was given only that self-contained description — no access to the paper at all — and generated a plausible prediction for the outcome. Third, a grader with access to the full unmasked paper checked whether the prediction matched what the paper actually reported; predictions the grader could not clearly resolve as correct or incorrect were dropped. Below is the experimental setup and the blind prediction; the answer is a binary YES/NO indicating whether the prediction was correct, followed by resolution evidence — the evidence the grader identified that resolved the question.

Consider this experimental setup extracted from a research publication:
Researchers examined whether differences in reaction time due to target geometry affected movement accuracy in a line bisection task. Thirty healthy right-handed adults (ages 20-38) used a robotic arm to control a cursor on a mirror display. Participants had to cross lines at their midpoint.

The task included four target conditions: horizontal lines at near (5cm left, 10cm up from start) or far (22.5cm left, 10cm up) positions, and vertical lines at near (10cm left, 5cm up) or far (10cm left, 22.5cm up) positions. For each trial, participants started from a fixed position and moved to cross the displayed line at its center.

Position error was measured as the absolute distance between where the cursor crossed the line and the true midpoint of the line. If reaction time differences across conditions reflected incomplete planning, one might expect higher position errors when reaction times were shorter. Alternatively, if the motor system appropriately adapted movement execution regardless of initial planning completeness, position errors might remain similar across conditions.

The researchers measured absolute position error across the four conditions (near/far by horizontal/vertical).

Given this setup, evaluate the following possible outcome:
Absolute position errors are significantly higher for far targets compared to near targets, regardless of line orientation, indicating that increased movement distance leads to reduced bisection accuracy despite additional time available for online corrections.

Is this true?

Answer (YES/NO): NO